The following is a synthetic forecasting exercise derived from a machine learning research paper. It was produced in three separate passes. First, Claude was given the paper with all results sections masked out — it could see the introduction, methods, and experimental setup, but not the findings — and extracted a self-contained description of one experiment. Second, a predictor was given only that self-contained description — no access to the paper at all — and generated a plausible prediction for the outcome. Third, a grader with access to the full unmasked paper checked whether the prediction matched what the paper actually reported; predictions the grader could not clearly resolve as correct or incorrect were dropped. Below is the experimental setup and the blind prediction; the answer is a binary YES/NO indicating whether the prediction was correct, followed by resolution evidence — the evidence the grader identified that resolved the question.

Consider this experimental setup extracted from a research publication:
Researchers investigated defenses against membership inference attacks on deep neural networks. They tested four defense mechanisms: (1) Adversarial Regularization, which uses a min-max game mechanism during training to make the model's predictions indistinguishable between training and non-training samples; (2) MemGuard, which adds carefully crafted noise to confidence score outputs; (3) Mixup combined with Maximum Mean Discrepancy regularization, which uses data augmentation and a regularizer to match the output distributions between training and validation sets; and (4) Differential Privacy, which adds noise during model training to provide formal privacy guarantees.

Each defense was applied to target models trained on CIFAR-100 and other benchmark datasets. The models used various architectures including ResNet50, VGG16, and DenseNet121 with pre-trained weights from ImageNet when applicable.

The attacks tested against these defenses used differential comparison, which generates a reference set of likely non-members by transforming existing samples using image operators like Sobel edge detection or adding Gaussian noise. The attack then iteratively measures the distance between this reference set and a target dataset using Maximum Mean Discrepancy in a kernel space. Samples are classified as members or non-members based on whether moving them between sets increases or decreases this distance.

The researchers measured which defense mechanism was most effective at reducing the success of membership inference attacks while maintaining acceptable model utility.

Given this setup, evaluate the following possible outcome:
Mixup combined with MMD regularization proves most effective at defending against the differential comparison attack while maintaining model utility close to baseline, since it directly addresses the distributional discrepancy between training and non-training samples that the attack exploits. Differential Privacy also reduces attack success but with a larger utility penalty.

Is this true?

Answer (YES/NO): NO